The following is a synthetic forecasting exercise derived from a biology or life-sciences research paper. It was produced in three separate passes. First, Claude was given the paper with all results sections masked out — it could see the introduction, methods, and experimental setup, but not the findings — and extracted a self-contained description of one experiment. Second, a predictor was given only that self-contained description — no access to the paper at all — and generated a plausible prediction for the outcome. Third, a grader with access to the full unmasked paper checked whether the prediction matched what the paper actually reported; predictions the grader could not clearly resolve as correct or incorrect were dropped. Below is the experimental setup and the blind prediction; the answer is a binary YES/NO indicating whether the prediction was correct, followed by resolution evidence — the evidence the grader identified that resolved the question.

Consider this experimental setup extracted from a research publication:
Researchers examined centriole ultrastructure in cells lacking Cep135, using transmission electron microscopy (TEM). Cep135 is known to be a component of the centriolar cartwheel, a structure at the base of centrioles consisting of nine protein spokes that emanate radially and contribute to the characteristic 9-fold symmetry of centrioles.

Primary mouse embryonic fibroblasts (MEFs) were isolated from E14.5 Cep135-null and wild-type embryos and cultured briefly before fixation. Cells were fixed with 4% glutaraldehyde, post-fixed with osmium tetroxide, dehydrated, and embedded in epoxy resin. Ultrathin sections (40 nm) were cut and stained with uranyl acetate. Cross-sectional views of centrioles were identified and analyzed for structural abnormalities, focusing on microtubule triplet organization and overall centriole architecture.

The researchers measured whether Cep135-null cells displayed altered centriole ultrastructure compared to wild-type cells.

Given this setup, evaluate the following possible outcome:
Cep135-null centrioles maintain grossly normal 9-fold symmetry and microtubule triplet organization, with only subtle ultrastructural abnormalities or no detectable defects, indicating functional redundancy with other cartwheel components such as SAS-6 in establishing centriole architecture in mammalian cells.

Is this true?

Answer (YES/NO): NO